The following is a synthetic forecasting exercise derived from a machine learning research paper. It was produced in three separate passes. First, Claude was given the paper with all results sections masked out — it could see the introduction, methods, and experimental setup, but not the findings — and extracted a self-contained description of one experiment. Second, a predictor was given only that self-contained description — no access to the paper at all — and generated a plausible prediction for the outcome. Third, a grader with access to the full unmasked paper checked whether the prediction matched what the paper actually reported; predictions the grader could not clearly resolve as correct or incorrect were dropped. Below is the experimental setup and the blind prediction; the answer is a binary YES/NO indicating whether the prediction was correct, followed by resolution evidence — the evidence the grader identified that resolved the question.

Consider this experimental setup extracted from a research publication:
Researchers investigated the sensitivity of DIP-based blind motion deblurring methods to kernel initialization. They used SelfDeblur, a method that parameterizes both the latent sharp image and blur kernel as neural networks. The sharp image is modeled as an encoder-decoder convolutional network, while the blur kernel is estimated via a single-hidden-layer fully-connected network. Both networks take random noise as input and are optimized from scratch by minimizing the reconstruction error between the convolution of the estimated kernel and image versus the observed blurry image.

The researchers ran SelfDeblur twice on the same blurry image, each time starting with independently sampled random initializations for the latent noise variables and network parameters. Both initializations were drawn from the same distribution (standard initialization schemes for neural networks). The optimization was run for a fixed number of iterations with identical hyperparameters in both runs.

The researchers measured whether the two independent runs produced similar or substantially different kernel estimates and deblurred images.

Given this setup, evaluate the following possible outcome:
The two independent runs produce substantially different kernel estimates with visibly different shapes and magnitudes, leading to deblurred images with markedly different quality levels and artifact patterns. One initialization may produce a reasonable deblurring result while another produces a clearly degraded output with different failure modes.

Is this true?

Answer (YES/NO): YES